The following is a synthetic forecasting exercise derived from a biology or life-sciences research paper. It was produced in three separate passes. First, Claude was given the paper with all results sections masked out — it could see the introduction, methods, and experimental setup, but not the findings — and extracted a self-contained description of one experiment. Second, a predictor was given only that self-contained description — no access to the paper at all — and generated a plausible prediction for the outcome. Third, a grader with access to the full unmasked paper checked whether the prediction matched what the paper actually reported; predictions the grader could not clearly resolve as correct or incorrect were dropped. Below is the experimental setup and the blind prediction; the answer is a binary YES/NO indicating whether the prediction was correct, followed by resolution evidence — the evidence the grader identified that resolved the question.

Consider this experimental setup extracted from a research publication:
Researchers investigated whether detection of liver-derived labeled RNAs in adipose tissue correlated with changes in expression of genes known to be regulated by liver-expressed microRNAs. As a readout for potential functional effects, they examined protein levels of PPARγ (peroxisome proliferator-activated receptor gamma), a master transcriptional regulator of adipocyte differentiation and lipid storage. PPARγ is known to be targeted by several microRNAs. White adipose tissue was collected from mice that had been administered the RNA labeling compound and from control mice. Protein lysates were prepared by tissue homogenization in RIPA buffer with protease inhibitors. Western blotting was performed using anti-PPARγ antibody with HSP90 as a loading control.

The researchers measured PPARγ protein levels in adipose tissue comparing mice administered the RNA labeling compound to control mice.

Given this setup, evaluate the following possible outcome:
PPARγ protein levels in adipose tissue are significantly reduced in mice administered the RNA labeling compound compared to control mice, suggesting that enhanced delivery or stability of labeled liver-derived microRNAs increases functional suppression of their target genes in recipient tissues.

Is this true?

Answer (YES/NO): NO